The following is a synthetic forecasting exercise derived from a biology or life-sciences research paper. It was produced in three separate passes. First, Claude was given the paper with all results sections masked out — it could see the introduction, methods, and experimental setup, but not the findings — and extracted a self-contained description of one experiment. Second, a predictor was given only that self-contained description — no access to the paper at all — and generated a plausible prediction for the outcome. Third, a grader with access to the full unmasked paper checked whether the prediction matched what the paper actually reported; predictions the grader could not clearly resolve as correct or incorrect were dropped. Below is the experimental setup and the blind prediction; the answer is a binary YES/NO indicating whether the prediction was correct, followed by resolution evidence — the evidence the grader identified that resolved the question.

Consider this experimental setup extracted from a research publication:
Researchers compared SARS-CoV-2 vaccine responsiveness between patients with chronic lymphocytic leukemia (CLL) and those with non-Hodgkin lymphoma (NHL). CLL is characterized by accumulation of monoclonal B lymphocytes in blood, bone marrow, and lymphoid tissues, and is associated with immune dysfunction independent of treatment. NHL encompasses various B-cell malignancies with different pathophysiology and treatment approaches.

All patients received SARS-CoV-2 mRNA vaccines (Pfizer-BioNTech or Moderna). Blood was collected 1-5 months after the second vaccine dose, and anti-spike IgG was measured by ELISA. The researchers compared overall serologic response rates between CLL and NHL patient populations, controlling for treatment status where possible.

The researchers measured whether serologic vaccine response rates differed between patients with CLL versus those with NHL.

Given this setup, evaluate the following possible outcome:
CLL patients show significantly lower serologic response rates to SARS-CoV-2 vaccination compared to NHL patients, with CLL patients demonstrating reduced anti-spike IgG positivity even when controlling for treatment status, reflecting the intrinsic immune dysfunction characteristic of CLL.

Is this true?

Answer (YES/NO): YES